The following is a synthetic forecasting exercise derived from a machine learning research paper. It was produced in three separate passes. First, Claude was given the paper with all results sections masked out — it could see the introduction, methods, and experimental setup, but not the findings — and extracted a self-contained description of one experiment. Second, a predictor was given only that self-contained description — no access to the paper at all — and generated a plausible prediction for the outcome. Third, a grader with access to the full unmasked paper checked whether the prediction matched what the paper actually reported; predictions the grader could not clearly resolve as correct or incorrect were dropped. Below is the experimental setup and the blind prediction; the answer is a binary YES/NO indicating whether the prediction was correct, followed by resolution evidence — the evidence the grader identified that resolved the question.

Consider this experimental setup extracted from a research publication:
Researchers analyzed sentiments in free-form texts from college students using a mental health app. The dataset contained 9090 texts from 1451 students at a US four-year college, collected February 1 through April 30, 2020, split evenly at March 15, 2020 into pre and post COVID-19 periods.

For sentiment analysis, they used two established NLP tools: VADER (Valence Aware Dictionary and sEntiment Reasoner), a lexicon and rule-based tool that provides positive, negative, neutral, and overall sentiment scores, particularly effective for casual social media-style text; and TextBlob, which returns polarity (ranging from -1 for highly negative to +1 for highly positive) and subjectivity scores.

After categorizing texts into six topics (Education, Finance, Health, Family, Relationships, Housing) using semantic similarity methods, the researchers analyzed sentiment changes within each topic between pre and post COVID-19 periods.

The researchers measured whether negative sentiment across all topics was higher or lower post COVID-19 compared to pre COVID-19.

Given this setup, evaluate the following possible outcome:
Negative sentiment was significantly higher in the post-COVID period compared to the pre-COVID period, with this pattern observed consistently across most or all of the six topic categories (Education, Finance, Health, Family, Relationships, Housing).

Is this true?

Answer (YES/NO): YES